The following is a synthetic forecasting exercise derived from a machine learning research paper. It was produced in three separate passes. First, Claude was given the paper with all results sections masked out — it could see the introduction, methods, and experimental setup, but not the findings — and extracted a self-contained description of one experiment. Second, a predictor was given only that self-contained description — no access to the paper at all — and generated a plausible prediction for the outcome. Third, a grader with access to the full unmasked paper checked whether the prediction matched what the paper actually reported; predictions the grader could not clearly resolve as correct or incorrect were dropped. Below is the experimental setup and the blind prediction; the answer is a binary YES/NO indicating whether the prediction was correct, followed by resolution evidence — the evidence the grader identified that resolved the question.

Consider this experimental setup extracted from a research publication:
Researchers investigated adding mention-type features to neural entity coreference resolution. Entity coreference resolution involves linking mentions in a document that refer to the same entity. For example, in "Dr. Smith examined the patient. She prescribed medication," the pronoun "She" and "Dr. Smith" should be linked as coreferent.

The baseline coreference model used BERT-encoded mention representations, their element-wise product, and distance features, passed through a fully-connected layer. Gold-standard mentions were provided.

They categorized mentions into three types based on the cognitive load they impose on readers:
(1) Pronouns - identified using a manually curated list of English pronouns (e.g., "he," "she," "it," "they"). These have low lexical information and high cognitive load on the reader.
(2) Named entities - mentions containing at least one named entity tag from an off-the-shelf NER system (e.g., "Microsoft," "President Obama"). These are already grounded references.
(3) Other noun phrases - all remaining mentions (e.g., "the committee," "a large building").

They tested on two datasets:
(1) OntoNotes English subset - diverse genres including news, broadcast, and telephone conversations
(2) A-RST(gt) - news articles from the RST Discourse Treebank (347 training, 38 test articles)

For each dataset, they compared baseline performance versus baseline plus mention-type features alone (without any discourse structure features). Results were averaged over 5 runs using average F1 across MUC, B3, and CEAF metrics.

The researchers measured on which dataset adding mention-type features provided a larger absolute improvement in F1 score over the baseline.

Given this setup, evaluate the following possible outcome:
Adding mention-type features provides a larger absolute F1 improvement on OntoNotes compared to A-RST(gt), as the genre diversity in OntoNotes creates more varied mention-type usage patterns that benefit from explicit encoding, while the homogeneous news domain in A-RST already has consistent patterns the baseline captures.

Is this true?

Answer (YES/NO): YES